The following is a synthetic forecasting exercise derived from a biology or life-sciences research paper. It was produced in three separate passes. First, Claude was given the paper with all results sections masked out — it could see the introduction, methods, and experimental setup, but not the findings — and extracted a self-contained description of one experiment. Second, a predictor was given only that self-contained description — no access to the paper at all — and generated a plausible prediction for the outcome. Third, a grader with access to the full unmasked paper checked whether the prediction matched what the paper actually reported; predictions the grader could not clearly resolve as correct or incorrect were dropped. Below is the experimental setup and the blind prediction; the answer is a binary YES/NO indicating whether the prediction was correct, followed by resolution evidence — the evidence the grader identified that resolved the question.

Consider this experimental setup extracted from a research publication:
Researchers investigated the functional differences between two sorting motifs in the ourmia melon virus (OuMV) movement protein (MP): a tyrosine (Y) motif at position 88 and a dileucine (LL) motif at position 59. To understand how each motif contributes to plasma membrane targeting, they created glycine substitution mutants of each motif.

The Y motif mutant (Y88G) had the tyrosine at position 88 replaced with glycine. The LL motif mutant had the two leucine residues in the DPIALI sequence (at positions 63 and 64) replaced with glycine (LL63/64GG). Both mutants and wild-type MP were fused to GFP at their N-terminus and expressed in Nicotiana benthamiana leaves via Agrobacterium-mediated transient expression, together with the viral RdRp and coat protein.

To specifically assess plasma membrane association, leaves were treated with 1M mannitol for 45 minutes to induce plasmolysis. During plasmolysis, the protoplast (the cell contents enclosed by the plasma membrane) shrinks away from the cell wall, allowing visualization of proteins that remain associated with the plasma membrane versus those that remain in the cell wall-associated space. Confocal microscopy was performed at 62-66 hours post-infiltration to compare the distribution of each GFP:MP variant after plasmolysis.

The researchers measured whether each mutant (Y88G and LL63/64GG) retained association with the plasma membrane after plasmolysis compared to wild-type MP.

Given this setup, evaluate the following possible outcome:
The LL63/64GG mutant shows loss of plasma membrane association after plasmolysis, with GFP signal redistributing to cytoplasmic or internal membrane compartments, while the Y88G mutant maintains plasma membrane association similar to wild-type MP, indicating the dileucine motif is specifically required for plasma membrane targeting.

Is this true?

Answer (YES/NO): NO